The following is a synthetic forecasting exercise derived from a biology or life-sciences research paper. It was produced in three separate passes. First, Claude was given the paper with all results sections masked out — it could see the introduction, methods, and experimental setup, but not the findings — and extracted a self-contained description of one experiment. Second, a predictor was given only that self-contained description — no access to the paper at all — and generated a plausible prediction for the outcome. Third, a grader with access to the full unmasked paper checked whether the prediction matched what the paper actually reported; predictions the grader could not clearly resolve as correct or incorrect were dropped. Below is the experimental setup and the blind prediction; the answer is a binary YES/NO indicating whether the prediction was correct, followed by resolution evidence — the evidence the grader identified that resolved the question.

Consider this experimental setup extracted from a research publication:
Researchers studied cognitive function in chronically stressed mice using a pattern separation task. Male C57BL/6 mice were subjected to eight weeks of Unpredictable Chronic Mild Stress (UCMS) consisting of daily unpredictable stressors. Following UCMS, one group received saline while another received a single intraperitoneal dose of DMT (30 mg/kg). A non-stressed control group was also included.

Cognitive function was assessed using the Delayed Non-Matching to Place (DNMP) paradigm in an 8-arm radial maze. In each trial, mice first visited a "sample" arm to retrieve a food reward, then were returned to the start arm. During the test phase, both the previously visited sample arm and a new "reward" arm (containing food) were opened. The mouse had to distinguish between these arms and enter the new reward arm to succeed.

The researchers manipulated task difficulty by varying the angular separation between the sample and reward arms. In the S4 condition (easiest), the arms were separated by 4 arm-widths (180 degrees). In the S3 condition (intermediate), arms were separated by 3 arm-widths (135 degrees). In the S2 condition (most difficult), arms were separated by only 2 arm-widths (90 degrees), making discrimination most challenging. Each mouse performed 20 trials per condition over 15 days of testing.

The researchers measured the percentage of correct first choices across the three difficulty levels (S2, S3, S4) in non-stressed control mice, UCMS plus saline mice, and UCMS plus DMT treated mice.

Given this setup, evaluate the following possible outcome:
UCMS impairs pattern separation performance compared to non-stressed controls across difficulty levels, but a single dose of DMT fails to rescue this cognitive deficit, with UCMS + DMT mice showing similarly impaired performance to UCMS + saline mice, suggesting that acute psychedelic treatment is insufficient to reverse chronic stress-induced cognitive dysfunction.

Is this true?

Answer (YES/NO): NO